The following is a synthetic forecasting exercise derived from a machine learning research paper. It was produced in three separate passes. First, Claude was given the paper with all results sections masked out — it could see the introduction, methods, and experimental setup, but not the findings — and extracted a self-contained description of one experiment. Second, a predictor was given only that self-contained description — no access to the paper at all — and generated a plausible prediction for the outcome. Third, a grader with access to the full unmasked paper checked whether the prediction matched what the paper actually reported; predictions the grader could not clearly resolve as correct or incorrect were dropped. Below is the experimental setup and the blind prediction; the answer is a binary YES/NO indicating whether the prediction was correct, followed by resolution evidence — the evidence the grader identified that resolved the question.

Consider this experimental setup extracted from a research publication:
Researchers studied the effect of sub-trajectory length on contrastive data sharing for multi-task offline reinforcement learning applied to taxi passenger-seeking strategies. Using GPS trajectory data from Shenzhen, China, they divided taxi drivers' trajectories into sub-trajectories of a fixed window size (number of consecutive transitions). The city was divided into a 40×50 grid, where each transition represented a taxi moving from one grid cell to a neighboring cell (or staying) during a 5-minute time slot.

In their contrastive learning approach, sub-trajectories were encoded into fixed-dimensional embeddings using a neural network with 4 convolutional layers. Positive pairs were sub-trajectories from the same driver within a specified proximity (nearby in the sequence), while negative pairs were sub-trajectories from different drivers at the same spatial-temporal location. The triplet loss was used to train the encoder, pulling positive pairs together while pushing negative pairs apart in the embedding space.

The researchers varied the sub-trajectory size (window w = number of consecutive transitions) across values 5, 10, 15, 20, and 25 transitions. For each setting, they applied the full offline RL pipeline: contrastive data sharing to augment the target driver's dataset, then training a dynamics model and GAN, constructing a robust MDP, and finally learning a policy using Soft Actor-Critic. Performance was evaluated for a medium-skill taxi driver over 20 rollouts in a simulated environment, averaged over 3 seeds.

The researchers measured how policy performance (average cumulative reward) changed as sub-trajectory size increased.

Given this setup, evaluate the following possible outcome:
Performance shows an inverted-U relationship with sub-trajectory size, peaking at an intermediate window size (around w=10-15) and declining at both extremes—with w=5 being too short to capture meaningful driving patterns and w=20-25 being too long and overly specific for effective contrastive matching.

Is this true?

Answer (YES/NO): NO